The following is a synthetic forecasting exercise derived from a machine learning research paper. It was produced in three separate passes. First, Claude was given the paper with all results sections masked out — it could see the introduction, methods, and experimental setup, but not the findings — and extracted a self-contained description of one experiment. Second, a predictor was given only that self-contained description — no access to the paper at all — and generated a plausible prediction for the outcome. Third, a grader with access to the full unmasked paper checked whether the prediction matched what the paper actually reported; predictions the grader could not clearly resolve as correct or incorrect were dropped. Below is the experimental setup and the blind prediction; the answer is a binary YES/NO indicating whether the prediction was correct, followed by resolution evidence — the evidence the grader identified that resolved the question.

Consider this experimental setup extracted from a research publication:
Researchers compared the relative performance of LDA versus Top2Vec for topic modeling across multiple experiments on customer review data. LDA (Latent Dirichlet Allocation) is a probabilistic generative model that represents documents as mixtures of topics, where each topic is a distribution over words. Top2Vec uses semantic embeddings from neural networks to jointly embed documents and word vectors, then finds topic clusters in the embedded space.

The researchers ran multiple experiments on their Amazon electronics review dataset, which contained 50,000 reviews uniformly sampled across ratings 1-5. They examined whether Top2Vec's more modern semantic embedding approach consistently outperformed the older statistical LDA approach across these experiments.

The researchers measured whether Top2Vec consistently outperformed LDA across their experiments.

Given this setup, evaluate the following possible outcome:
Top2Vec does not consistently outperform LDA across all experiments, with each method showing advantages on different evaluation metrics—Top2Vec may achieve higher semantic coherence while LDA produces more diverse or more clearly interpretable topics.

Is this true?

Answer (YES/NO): NO